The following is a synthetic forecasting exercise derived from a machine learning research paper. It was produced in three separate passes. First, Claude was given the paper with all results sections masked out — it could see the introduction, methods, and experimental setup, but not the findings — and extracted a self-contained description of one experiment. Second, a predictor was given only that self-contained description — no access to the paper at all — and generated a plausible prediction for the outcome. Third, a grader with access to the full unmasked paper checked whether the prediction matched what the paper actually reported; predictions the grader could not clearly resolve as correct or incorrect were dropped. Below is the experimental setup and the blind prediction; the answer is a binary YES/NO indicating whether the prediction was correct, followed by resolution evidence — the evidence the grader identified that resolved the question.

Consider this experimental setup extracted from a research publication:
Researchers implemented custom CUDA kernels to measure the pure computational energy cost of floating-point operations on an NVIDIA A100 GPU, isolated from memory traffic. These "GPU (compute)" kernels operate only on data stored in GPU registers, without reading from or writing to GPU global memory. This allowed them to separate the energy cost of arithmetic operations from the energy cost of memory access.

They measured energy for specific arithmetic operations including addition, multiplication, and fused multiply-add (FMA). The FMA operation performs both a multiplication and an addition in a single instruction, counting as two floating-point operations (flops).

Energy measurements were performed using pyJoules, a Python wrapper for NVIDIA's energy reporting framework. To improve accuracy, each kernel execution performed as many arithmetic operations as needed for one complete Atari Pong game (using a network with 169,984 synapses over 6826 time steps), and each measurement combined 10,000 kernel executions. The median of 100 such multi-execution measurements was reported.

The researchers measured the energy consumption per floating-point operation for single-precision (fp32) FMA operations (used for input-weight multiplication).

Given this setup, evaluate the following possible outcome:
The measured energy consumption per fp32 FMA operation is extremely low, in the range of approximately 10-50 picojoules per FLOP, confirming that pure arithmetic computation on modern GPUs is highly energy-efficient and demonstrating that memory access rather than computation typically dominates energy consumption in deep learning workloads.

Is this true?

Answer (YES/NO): YES